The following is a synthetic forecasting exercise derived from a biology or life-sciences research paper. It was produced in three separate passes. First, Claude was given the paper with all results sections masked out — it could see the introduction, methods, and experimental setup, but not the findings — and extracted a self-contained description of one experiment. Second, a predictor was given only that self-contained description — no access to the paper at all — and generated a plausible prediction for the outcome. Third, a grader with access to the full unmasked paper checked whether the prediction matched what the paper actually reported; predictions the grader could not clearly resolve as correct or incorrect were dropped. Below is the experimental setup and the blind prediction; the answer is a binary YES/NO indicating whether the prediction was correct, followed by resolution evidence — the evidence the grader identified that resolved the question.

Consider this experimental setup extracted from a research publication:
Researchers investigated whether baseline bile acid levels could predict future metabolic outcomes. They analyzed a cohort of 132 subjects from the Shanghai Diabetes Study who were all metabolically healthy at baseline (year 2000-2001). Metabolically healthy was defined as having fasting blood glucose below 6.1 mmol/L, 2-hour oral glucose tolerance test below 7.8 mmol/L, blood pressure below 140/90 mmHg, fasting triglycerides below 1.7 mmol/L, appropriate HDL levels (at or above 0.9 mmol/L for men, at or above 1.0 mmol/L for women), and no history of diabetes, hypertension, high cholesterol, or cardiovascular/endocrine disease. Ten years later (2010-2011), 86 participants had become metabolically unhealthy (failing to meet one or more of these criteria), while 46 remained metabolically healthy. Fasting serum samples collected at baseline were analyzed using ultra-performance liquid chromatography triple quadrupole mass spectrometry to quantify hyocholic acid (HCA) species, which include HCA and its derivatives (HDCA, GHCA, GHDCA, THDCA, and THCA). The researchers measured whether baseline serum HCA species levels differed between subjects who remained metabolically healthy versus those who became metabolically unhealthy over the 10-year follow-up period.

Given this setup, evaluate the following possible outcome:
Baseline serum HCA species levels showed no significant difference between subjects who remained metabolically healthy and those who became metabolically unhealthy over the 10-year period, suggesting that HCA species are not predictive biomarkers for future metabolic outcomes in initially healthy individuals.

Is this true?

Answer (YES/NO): NO